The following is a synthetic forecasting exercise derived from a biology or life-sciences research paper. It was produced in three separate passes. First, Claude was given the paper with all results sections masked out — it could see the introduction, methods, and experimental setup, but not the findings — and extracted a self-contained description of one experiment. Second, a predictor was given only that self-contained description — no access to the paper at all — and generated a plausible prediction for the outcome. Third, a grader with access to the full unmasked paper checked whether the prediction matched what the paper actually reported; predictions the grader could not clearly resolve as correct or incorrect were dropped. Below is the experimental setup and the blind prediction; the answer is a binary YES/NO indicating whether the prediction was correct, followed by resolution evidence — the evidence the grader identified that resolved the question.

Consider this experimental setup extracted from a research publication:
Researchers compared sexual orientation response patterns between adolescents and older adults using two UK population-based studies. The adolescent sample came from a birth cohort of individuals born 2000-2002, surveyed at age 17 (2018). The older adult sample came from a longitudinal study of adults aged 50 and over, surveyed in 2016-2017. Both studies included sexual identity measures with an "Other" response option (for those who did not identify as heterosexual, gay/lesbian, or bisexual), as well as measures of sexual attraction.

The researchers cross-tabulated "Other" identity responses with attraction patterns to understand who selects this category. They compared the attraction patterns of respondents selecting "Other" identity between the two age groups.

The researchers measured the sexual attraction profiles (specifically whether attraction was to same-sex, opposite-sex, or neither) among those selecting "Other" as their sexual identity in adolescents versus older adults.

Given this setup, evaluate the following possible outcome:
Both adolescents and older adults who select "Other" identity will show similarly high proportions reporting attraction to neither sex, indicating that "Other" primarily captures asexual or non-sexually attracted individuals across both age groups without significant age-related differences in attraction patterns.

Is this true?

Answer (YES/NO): NO